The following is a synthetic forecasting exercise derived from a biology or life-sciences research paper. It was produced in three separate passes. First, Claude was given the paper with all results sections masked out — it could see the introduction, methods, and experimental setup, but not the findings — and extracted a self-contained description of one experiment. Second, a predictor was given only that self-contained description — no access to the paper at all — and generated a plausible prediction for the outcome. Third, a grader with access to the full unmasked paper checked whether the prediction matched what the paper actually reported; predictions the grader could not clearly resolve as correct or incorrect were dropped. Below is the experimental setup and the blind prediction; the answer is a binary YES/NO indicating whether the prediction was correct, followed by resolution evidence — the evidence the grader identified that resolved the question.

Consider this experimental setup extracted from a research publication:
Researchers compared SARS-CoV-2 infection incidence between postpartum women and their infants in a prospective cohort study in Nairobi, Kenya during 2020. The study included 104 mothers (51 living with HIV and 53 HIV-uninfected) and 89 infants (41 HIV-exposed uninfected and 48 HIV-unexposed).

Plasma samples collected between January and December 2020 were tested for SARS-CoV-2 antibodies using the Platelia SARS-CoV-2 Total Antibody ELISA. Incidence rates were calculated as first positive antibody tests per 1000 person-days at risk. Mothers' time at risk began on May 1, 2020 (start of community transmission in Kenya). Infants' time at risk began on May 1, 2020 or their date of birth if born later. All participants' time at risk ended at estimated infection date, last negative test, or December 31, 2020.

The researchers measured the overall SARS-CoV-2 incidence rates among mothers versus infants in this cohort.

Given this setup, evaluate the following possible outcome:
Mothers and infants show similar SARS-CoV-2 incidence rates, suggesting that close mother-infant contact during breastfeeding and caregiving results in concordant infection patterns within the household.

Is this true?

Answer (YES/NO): NO